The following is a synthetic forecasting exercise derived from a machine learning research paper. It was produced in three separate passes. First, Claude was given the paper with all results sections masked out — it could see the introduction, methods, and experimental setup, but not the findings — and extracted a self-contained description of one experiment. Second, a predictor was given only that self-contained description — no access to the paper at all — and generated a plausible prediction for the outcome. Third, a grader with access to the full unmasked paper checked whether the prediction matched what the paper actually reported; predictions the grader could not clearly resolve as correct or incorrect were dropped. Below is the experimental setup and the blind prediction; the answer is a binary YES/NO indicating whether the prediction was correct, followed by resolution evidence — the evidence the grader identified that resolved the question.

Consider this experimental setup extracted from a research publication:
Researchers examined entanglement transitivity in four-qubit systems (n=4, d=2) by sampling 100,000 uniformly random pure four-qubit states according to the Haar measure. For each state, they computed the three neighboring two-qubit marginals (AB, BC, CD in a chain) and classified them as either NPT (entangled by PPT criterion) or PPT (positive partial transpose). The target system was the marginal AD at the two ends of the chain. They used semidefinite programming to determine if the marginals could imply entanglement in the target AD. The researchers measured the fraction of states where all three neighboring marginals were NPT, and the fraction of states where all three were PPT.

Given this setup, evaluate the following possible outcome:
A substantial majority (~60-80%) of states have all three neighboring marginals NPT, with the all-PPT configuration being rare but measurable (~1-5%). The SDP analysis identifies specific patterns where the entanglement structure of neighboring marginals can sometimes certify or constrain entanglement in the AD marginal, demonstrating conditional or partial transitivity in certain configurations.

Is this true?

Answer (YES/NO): NO